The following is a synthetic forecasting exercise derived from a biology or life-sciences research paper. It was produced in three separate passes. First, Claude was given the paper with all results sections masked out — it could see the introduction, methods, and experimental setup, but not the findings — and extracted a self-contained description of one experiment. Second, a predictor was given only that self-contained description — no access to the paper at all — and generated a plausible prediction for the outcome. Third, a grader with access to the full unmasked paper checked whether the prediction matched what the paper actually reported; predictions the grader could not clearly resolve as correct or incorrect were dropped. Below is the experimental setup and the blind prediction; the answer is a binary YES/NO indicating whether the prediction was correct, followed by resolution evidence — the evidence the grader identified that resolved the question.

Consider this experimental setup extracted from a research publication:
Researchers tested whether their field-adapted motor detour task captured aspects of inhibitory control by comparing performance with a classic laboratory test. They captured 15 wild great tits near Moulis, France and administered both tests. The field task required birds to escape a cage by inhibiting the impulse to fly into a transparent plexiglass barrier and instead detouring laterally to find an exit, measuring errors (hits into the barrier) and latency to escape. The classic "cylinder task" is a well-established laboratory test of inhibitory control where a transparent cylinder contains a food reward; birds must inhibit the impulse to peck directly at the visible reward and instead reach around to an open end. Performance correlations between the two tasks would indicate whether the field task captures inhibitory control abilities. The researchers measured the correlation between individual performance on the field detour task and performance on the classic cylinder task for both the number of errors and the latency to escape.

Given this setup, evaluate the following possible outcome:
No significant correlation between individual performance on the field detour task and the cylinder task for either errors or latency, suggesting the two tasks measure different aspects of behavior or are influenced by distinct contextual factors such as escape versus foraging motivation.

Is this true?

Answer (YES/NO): NO